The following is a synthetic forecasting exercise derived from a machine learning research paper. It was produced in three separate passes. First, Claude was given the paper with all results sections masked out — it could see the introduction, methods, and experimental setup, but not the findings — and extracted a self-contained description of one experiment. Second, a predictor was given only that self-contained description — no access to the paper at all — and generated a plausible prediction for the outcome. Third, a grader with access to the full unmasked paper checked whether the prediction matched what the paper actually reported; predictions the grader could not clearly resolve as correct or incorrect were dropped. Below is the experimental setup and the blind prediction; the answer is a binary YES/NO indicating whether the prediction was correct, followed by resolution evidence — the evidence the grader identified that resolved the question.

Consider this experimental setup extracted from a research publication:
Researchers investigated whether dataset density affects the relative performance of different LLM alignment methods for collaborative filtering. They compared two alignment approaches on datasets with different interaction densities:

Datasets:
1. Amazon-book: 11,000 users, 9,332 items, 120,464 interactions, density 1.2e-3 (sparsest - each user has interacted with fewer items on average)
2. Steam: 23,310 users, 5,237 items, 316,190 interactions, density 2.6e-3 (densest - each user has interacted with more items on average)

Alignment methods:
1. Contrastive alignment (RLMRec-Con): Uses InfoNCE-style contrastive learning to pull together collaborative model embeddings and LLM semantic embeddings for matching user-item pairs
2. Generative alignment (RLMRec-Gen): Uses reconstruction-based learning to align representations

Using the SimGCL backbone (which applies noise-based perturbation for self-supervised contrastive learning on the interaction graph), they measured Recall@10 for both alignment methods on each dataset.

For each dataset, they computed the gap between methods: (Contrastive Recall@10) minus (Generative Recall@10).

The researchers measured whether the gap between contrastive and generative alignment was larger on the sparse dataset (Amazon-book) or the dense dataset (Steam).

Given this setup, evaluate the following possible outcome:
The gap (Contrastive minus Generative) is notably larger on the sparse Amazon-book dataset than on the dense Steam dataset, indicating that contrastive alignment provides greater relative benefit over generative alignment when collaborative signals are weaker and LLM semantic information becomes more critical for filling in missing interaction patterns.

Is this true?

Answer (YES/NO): YES